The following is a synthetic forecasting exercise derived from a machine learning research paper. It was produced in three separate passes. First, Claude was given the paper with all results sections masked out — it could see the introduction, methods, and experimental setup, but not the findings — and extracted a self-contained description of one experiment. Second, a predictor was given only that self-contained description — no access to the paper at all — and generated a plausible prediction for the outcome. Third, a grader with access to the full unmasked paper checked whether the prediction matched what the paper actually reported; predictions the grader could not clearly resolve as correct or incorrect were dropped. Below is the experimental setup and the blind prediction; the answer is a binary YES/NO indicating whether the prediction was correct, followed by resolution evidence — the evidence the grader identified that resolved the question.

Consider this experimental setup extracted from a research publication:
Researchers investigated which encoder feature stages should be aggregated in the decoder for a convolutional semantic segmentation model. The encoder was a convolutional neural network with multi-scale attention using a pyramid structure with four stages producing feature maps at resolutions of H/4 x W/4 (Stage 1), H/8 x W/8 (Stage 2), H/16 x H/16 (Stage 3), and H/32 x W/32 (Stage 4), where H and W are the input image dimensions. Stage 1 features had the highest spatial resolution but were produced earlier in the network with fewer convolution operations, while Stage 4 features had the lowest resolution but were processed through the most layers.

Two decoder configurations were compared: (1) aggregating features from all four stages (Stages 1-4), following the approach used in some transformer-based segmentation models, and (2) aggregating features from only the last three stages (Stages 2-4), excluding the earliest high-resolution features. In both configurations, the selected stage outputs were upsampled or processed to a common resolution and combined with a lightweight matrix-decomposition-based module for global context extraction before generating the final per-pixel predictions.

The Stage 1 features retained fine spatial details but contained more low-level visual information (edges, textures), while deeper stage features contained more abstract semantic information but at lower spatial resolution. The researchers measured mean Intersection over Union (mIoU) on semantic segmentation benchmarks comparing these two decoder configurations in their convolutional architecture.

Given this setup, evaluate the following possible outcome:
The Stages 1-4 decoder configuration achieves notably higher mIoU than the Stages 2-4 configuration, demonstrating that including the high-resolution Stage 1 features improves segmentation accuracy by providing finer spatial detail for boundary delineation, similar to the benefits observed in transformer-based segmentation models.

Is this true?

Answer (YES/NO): NO